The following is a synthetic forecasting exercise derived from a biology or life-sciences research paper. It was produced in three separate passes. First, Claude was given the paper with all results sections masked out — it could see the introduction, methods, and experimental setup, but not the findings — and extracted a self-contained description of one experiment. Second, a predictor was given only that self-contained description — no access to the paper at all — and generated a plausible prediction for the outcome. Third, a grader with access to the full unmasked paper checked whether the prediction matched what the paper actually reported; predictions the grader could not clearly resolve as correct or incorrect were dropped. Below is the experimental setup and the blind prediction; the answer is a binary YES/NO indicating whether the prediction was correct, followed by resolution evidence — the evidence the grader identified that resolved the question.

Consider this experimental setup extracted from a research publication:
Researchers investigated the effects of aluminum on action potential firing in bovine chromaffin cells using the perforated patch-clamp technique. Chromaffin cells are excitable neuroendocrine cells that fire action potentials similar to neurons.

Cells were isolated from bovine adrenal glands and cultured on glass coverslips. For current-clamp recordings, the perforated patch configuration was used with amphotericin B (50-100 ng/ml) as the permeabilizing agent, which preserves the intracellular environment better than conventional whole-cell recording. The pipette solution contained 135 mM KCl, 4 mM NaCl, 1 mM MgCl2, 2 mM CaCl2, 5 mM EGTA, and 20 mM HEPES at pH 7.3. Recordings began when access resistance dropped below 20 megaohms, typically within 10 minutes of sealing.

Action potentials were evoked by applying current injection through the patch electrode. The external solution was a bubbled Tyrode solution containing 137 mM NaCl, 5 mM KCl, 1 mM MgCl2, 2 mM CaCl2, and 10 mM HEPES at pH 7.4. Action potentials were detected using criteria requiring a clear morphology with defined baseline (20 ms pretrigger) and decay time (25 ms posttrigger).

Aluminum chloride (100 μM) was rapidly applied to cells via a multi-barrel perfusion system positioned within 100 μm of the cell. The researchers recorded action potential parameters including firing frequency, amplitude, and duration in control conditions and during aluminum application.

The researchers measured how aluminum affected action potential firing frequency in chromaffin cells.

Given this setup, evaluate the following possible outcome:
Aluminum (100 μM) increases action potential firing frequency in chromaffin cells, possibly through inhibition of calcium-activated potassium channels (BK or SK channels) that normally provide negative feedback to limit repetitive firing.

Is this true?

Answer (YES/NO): NO